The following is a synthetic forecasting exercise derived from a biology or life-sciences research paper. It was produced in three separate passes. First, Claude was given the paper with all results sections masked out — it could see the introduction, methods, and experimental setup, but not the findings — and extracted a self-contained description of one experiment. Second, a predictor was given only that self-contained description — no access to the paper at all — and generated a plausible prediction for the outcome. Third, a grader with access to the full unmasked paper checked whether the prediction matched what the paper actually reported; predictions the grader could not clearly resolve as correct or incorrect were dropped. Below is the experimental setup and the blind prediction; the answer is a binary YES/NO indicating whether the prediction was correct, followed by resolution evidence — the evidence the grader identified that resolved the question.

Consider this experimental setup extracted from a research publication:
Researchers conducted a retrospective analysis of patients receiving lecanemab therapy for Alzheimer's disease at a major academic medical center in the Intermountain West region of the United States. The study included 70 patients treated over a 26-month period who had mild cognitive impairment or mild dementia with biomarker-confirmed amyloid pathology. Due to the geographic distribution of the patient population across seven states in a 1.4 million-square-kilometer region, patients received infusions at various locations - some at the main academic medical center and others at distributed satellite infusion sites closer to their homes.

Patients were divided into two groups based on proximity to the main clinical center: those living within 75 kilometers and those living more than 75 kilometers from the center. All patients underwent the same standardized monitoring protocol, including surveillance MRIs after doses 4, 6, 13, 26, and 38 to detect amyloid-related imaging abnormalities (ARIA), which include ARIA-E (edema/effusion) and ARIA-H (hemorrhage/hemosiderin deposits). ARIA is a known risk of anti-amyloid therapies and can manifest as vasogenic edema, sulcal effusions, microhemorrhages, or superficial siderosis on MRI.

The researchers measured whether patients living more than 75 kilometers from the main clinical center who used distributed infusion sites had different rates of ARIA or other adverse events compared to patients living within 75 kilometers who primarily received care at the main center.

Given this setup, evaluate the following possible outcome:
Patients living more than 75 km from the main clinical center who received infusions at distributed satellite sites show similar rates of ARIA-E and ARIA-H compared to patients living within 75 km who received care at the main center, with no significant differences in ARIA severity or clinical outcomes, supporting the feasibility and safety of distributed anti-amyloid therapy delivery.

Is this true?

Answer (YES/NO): YES